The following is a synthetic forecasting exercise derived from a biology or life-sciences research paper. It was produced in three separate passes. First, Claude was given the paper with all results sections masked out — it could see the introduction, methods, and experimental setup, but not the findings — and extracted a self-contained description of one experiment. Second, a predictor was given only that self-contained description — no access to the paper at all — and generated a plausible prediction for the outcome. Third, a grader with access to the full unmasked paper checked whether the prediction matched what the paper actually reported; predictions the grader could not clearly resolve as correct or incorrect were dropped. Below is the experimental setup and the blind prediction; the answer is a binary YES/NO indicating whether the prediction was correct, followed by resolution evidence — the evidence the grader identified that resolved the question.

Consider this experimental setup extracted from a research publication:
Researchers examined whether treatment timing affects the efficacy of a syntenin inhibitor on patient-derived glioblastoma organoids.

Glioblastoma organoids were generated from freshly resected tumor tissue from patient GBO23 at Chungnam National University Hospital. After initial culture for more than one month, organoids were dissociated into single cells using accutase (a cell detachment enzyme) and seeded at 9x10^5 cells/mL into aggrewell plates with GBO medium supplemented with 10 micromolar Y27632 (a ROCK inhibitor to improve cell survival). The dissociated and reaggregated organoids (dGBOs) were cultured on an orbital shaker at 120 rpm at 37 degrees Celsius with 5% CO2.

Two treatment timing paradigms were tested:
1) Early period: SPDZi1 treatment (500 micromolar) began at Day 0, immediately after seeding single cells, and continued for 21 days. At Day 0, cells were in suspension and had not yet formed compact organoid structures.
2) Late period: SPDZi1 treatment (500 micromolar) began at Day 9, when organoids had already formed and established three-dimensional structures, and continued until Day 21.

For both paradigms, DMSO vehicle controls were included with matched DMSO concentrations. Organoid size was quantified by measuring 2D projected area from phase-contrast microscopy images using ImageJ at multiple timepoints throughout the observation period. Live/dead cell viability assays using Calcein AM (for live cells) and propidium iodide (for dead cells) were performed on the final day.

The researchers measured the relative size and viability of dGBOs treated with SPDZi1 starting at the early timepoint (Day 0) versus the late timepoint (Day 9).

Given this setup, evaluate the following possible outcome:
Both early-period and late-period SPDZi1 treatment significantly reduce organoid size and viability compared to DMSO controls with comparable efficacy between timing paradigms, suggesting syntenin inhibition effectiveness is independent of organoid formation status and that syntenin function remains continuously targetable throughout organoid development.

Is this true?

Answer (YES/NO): NO